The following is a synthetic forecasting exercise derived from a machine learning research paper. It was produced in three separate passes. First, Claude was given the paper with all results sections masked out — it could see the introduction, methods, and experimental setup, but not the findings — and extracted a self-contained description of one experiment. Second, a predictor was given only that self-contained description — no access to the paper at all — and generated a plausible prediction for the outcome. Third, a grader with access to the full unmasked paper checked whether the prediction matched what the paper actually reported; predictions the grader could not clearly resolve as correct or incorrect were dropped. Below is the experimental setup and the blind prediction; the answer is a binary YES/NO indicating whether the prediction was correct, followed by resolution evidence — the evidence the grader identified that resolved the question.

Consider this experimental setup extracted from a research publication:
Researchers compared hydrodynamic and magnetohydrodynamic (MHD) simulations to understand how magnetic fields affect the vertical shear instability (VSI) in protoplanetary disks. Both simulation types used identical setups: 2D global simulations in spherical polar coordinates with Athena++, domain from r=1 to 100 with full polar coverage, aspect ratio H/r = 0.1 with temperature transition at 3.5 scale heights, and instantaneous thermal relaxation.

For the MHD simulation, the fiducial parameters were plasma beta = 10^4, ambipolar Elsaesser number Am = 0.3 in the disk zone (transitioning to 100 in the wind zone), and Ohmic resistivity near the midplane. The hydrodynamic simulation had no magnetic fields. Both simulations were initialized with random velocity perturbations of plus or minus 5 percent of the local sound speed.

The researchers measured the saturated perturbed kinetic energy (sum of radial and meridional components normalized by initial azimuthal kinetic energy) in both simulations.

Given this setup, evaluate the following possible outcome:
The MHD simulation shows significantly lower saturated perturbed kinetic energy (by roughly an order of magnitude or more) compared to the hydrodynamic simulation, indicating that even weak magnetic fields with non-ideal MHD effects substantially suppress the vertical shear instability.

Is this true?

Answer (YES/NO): NO